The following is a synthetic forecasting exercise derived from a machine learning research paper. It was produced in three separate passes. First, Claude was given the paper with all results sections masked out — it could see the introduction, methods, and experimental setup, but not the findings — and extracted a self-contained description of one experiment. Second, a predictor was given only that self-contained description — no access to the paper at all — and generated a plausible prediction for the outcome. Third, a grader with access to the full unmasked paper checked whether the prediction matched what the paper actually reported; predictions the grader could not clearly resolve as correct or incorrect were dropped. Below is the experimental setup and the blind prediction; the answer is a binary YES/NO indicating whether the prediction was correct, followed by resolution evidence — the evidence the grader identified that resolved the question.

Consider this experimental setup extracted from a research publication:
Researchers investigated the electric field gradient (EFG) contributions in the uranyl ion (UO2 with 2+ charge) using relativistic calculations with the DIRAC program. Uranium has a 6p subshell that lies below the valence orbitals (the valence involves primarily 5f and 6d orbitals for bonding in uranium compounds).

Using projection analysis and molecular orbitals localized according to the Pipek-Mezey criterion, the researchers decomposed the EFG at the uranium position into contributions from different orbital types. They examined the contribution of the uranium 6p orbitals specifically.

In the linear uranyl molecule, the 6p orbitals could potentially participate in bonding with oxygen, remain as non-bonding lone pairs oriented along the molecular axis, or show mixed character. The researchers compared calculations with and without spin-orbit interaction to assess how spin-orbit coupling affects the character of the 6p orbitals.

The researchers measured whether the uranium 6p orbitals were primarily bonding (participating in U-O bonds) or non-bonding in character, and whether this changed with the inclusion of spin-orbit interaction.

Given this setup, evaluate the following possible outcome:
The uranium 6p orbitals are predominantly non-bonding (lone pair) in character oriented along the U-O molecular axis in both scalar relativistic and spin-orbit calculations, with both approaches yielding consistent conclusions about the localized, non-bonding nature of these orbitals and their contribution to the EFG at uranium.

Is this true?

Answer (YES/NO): NO